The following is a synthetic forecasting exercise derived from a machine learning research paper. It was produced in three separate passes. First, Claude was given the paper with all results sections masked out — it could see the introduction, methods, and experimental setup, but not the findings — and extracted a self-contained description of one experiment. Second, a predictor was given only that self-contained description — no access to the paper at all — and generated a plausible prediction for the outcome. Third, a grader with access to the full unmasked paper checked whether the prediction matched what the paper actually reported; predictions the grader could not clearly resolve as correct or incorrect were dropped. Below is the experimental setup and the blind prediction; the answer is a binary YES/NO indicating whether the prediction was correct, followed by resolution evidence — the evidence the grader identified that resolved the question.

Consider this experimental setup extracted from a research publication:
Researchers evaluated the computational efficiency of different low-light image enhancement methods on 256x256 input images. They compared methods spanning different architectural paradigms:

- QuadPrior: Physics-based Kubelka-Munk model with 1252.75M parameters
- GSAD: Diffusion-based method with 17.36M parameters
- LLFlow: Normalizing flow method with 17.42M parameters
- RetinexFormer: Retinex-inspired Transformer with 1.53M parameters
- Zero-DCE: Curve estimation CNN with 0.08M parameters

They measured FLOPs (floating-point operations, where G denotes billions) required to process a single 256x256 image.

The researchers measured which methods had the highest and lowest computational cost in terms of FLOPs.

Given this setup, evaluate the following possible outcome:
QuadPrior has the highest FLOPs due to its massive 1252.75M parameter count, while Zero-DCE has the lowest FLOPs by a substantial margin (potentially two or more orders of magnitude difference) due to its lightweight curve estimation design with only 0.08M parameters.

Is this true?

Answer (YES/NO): YES